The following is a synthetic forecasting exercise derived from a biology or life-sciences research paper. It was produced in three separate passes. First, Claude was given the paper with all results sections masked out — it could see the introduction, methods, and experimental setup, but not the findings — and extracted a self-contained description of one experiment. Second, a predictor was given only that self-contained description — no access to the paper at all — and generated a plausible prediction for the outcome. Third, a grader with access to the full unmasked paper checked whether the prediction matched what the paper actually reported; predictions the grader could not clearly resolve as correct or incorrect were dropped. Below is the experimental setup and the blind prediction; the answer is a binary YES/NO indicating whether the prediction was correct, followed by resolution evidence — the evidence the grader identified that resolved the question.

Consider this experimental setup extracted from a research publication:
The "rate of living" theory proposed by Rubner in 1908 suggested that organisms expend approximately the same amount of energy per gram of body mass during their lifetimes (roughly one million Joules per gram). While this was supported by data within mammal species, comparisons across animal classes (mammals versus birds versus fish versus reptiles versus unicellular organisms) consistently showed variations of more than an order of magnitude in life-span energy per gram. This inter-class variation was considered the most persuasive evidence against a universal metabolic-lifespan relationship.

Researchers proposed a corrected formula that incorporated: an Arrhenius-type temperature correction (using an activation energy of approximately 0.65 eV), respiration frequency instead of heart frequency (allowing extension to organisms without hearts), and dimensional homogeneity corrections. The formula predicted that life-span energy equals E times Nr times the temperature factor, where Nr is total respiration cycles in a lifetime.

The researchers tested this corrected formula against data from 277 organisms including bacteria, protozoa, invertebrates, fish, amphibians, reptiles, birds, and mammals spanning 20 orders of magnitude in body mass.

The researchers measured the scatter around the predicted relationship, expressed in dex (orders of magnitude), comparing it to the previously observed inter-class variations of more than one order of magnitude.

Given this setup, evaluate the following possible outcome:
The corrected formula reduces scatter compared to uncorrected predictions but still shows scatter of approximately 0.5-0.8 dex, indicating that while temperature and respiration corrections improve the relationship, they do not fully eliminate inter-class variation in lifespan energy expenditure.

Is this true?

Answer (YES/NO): NO